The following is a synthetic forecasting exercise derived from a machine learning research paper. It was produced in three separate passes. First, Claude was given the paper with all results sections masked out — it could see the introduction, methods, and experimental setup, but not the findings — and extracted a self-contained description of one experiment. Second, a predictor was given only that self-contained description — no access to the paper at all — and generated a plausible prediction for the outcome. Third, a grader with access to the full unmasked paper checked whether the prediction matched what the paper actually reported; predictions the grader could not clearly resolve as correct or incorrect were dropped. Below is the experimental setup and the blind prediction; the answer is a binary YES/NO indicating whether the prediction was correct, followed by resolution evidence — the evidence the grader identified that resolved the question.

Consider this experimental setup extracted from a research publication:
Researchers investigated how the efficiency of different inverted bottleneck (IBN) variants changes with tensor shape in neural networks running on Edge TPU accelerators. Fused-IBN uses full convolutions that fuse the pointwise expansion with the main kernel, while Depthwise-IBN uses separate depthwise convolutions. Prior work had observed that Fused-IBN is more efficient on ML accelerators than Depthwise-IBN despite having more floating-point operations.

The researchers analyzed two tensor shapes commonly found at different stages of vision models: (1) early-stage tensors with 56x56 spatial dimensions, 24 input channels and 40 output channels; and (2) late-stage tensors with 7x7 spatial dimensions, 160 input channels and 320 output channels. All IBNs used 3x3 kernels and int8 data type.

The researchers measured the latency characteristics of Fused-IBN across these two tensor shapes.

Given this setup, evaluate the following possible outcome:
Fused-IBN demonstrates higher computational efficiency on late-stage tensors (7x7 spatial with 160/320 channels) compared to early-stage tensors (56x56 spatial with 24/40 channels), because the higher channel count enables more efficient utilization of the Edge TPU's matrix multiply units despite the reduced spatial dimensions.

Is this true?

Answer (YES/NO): NO